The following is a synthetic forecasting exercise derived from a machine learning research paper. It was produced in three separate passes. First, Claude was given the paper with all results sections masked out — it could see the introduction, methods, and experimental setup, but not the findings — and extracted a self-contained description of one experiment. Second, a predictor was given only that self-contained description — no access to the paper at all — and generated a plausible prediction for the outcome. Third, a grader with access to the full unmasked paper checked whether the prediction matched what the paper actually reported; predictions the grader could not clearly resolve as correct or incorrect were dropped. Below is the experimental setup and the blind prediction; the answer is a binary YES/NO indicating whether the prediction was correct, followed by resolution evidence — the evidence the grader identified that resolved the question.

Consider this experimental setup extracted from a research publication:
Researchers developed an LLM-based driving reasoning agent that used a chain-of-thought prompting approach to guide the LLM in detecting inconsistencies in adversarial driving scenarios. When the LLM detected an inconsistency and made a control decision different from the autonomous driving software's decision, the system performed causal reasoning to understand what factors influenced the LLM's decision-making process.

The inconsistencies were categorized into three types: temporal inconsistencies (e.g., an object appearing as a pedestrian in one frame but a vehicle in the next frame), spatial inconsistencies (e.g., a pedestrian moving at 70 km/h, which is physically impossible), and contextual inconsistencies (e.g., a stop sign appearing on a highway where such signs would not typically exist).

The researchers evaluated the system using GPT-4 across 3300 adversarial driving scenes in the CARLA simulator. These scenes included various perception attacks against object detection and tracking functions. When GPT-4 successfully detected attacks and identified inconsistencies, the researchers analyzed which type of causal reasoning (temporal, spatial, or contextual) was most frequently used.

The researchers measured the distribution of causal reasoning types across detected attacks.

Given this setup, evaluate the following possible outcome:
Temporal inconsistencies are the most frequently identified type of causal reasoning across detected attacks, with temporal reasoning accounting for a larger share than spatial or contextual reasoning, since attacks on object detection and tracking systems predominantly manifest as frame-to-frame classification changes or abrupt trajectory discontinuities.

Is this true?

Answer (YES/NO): YES